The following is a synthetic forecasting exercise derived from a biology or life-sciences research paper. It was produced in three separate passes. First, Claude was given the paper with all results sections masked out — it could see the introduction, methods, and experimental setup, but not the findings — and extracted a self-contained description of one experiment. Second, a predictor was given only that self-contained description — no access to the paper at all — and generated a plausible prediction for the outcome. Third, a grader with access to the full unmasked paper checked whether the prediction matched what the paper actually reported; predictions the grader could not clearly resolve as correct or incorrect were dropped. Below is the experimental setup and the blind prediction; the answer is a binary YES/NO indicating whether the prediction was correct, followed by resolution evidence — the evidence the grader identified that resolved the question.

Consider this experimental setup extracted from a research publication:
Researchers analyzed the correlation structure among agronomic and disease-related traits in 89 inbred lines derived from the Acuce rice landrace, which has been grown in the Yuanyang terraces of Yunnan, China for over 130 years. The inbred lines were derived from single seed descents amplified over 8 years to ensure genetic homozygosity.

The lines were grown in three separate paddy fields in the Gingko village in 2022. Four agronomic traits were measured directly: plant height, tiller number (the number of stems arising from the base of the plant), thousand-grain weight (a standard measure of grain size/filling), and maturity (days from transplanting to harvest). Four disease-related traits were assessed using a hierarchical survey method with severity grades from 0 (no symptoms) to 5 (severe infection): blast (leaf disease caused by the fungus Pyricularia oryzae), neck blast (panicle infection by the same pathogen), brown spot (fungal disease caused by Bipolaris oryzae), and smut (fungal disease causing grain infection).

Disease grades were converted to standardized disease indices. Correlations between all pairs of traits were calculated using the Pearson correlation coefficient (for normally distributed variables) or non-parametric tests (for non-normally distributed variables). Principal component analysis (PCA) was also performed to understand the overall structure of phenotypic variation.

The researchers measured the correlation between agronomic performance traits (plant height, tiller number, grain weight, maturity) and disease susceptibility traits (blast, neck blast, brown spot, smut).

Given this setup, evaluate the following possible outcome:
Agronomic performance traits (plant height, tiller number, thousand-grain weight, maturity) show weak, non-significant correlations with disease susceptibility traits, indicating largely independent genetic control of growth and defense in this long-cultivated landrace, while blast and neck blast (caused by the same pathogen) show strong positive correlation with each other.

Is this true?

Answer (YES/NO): NO